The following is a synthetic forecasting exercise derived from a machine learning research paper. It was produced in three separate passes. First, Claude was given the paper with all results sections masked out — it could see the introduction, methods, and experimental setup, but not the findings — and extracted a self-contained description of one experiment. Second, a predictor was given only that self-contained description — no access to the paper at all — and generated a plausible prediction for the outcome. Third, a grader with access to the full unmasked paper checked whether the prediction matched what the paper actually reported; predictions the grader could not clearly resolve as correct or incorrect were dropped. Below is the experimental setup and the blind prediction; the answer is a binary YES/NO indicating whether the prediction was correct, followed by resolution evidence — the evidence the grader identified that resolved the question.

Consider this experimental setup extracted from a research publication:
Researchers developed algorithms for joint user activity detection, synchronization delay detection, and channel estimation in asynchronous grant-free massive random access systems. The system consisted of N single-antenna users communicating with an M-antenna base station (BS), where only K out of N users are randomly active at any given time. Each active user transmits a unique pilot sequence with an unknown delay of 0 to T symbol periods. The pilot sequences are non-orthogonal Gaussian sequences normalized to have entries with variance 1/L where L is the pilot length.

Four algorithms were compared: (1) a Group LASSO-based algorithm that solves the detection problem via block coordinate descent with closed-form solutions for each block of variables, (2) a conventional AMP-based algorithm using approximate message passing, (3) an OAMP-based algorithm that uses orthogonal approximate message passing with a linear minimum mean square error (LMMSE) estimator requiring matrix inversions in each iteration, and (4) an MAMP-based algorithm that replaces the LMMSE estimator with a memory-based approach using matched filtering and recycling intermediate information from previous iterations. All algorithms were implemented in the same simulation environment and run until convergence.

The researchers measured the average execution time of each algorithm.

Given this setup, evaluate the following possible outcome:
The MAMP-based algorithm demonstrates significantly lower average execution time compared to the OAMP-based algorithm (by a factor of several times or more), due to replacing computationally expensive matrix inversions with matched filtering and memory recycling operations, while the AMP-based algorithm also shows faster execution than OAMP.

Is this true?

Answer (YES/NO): NO